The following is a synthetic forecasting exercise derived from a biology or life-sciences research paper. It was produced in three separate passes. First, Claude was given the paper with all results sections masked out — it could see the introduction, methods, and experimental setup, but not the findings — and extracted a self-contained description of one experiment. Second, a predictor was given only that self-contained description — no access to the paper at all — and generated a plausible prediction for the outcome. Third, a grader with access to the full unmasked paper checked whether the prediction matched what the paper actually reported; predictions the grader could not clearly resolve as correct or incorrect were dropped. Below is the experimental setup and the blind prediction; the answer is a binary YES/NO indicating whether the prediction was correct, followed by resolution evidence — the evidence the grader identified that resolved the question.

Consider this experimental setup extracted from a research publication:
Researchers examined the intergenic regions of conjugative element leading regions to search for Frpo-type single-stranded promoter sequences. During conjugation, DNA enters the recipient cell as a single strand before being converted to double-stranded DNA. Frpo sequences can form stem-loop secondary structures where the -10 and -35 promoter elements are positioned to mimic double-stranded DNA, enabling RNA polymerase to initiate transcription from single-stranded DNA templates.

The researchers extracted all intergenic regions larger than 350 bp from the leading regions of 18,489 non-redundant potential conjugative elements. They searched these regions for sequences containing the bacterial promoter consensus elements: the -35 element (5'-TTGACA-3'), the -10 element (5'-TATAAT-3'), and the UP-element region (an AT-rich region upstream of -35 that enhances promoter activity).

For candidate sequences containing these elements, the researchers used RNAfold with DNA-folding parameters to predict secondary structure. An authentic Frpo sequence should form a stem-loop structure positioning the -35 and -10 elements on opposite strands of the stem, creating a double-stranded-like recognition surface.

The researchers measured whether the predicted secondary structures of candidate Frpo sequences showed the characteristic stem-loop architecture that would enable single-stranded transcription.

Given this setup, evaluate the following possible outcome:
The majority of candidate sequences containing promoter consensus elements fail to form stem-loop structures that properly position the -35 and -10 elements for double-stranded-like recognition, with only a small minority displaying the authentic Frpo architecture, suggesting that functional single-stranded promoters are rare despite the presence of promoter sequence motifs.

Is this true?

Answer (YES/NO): NO